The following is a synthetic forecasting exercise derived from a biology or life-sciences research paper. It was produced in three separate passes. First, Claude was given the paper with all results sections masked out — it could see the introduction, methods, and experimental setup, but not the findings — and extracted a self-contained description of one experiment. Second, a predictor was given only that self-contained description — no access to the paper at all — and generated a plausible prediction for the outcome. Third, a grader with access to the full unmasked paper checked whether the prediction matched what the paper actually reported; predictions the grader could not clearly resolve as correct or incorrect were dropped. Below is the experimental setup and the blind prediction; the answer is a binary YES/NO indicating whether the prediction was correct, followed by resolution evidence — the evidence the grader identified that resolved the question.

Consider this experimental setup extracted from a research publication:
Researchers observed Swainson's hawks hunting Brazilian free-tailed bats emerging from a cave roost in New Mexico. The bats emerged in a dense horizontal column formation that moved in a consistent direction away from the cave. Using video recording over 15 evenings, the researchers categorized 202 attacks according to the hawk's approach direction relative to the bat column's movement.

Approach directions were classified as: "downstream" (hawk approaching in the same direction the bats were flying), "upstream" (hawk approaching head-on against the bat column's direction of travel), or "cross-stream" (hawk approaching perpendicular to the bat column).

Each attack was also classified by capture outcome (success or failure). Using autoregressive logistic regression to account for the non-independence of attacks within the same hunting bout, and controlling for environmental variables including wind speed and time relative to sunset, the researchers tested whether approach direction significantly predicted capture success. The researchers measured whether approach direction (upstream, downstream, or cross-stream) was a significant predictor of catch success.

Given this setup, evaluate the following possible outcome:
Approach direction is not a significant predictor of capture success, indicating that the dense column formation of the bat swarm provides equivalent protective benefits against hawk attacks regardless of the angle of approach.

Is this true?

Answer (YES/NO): YES